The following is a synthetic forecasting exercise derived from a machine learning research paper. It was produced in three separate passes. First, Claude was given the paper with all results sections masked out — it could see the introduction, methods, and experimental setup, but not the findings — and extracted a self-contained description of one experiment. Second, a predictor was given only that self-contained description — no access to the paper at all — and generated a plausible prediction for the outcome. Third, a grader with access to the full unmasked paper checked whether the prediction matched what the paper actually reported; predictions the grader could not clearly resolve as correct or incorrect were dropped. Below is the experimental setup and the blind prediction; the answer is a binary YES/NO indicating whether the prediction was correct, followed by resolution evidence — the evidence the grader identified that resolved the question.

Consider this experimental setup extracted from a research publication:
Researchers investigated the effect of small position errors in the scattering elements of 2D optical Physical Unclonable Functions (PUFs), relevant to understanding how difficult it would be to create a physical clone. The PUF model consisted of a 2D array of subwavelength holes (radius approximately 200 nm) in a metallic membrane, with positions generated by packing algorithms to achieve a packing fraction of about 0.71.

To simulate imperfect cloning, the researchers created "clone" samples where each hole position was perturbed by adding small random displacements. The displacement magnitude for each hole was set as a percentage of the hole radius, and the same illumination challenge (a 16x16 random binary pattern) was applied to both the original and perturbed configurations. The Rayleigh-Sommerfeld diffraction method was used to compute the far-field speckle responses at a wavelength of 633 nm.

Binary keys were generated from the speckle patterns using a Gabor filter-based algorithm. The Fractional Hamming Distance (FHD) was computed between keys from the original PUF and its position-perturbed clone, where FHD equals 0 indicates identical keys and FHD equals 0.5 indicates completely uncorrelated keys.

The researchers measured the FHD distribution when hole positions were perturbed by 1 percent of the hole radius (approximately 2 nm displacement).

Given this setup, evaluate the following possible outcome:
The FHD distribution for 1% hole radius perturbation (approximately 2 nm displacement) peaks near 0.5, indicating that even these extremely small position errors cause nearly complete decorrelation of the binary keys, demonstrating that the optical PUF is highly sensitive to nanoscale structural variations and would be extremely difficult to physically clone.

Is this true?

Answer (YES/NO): NO